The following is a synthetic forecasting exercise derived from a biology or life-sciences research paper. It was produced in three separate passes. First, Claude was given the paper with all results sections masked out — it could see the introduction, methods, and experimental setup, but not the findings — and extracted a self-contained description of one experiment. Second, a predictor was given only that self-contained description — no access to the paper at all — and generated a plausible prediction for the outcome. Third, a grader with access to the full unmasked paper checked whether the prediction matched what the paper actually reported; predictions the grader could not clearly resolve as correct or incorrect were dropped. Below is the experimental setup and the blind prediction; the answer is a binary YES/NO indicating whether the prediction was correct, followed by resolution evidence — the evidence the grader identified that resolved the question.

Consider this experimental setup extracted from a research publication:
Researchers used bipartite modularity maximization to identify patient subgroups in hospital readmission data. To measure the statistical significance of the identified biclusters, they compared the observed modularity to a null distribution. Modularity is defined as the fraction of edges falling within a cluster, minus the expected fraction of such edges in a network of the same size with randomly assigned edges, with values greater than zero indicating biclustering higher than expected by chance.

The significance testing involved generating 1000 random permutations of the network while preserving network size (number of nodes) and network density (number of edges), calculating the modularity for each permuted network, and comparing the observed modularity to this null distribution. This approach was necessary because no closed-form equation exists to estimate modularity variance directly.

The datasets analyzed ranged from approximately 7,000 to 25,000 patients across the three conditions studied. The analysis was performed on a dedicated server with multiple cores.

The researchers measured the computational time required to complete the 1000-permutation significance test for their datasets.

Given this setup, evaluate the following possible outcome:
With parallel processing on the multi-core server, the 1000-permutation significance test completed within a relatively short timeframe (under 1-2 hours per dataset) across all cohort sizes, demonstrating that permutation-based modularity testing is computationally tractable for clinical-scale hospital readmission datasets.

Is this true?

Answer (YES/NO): NO